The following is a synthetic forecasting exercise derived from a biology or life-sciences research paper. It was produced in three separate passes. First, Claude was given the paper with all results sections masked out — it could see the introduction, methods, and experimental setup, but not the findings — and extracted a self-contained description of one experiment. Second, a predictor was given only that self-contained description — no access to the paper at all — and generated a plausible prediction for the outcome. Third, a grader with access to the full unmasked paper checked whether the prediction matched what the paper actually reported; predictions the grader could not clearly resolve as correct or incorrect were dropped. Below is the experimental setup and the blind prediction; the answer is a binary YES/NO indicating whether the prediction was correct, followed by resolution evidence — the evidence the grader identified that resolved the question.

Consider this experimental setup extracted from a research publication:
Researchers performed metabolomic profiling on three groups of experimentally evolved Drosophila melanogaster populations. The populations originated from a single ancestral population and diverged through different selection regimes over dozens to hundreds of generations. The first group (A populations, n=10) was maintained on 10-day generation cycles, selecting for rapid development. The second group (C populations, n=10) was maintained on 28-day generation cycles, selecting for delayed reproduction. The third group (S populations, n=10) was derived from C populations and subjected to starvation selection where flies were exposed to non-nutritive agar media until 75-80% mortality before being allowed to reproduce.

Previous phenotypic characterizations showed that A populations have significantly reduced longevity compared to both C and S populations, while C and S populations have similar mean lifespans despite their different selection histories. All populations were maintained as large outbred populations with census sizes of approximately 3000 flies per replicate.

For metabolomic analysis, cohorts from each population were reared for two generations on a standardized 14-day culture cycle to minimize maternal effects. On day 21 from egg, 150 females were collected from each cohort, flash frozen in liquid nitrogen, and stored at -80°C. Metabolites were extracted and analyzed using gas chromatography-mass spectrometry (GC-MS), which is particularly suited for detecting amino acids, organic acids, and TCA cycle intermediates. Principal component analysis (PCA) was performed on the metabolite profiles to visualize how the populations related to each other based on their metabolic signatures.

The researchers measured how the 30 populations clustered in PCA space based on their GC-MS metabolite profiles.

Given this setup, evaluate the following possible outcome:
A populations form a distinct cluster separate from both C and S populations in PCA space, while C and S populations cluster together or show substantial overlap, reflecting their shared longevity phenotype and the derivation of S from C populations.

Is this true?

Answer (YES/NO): NO